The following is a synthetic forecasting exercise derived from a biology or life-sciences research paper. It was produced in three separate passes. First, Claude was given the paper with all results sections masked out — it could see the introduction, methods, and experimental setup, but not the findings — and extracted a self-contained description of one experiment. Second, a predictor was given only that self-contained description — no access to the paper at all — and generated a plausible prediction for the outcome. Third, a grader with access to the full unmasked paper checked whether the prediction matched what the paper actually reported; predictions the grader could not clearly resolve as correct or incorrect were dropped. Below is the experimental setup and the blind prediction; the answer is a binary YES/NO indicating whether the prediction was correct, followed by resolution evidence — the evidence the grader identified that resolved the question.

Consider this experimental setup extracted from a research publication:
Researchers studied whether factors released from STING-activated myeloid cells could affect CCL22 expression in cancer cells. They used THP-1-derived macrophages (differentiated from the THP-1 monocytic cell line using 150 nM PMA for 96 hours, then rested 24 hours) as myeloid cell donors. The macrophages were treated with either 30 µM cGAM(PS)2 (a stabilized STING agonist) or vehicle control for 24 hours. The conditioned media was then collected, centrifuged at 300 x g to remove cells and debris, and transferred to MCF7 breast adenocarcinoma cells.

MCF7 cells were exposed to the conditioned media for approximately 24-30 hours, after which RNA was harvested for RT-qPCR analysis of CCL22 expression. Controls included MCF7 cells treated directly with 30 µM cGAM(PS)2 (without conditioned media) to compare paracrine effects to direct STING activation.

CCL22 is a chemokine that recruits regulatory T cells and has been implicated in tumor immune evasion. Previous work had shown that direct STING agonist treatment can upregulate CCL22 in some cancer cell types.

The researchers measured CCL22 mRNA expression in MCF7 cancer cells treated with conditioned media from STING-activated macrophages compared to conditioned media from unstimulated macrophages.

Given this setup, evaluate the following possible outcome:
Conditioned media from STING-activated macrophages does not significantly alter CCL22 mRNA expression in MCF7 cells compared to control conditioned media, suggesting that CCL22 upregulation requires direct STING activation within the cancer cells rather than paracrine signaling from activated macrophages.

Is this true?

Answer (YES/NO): NO